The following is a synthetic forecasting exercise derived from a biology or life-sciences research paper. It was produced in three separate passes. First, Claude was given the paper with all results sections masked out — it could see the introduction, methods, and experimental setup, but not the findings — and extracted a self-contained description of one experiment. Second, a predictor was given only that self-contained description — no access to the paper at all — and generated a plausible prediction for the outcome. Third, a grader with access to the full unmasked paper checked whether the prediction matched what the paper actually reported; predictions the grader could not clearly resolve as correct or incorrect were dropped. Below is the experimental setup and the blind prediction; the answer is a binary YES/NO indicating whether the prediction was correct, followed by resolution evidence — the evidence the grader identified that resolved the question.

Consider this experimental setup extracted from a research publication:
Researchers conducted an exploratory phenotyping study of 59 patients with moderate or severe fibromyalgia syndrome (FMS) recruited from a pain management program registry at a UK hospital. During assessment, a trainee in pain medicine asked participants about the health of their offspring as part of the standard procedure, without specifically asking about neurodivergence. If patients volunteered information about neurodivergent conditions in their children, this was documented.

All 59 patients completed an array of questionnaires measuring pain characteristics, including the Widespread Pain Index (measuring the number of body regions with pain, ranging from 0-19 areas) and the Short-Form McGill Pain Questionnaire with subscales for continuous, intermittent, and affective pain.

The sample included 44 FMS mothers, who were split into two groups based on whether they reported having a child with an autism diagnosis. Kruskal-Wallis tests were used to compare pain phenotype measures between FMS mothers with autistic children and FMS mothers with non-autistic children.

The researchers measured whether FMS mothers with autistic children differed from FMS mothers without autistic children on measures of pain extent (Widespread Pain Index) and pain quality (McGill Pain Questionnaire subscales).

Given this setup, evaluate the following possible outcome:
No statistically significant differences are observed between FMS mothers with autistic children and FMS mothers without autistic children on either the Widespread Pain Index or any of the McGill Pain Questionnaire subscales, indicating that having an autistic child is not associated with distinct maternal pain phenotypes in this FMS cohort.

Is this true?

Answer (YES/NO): NO